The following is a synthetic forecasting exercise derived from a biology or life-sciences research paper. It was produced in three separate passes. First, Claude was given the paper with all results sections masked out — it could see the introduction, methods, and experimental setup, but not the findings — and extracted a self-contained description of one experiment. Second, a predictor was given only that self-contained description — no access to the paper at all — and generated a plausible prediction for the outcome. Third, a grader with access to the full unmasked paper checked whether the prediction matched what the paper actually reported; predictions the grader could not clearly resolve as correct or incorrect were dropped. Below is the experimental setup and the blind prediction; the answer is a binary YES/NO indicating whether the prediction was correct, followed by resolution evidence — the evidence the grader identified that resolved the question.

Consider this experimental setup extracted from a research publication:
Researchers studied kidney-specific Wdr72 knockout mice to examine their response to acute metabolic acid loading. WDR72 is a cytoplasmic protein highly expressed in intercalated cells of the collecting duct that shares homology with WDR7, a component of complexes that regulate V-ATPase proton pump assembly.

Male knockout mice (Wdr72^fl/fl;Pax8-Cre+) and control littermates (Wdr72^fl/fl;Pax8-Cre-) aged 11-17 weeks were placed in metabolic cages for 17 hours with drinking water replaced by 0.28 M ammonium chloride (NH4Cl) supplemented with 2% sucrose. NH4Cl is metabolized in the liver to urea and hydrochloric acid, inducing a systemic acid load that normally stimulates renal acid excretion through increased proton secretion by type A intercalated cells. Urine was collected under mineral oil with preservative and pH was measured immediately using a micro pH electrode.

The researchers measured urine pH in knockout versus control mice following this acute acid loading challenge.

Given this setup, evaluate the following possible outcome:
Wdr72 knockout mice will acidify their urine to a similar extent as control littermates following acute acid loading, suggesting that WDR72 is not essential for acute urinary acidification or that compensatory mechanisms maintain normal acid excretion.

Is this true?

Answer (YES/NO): NO